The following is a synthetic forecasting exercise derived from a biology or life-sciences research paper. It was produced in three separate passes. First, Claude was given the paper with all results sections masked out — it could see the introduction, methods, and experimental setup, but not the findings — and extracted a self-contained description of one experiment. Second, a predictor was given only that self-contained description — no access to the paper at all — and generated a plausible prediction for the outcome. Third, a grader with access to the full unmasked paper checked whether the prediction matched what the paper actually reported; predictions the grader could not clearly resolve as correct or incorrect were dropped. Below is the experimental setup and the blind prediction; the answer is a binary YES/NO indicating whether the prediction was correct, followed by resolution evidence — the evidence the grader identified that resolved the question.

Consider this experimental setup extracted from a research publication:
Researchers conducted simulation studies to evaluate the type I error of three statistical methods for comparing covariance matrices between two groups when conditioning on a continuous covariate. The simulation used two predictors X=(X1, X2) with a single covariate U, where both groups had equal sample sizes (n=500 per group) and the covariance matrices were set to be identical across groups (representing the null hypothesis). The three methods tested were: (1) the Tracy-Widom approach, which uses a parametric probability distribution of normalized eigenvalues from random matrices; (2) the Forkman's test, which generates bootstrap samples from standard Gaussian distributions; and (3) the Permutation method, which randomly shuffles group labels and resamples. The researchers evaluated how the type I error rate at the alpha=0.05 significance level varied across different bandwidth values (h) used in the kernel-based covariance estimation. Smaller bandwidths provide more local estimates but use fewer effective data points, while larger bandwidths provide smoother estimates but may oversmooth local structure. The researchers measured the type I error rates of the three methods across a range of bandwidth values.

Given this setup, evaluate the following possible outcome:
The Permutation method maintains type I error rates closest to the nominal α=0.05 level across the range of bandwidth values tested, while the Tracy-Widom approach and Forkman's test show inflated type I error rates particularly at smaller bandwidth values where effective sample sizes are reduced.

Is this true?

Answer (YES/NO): YES